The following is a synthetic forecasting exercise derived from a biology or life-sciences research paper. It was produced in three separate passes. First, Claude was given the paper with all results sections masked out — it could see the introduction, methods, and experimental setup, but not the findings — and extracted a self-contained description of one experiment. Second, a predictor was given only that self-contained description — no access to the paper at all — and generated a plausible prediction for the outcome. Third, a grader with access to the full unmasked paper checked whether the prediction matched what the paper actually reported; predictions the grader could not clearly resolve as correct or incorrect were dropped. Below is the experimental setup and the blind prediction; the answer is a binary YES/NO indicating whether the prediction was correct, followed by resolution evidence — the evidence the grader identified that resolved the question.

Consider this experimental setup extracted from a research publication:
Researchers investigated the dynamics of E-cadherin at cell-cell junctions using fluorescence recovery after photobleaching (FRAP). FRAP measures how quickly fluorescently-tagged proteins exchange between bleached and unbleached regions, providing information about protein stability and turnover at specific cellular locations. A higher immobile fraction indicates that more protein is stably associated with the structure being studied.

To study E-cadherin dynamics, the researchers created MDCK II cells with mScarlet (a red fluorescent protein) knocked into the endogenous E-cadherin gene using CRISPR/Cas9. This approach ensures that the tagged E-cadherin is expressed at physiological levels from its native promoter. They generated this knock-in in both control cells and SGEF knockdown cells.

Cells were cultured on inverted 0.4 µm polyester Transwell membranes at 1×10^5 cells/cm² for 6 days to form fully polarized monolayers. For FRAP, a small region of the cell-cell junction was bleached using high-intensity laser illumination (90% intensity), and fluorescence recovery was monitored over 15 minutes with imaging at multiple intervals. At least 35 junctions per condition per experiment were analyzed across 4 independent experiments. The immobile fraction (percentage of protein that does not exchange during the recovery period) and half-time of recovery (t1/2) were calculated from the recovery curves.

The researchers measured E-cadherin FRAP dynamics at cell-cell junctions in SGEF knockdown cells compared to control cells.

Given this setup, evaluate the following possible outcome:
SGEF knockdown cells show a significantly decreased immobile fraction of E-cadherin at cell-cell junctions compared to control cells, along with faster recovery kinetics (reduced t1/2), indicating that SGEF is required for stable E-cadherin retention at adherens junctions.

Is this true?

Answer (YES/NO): YES